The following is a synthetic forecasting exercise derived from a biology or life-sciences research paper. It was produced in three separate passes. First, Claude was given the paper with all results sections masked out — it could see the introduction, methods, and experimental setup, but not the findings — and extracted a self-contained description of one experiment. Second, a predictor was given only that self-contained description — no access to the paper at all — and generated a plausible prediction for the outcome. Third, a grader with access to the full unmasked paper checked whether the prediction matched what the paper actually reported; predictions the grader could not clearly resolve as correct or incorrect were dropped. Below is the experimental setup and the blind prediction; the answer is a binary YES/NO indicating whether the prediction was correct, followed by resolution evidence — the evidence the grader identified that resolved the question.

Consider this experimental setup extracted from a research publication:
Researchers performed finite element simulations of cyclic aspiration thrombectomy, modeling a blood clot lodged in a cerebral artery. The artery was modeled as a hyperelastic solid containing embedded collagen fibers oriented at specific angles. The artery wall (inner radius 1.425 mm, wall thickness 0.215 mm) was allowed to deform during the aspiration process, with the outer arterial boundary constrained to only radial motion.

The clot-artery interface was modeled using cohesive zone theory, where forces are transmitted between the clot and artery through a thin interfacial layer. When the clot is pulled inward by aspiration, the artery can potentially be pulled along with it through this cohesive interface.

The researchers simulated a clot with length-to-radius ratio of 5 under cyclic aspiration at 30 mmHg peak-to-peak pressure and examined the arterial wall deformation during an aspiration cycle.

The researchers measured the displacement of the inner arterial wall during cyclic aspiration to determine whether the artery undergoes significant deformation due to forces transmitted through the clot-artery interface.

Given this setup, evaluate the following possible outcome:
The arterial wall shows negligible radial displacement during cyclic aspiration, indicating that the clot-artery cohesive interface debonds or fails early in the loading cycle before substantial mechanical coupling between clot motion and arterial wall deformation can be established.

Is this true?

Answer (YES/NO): NO